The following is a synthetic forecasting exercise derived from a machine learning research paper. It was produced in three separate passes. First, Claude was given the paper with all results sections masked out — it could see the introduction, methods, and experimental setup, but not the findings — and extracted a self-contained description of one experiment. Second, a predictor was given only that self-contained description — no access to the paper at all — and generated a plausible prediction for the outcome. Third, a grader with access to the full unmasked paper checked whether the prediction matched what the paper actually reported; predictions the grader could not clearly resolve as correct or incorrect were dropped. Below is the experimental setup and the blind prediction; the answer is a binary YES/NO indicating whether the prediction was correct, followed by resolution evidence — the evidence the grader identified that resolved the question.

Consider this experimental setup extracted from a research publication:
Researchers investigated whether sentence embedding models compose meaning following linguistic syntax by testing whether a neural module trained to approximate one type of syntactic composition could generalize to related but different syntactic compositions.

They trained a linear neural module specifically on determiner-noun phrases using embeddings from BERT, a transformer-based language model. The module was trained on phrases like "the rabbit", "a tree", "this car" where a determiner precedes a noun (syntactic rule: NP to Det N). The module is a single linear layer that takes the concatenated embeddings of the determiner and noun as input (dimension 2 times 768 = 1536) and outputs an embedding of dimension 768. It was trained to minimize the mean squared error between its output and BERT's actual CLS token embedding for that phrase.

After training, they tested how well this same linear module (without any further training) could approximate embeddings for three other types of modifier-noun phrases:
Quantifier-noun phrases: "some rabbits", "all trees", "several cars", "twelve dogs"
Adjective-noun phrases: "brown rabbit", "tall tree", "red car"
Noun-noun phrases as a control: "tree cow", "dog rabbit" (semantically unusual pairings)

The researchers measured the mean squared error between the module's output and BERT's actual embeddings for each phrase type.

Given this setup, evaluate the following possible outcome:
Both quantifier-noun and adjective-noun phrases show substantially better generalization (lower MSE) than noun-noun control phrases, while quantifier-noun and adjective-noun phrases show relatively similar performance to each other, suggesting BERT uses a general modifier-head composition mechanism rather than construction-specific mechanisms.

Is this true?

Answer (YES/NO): NO